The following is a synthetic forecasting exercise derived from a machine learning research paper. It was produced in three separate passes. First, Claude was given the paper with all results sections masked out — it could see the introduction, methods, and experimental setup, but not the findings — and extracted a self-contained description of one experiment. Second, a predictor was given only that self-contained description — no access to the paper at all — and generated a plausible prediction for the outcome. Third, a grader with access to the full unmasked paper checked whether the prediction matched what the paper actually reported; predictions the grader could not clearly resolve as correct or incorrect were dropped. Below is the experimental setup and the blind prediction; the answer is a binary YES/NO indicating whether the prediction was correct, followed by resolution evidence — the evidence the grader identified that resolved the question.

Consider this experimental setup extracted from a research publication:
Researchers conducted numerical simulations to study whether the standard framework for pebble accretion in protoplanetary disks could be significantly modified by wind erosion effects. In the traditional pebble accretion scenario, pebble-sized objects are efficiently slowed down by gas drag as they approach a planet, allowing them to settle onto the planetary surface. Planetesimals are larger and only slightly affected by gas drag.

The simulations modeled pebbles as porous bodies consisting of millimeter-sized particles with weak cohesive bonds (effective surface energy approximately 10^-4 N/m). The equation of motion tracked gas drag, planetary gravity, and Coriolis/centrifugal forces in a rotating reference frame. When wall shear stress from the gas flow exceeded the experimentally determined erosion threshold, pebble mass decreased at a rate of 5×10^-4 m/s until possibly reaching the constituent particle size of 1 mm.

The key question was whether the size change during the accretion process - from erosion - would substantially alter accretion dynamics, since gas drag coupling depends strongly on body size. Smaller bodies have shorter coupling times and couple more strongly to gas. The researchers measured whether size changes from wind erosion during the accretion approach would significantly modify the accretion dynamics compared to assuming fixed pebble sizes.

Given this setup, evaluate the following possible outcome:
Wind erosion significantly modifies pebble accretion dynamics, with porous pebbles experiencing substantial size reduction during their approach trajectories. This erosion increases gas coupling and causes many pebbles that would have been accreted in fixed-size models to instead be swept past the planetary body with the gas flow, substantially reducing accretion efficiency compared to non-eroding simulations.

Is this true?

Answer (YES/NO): YES